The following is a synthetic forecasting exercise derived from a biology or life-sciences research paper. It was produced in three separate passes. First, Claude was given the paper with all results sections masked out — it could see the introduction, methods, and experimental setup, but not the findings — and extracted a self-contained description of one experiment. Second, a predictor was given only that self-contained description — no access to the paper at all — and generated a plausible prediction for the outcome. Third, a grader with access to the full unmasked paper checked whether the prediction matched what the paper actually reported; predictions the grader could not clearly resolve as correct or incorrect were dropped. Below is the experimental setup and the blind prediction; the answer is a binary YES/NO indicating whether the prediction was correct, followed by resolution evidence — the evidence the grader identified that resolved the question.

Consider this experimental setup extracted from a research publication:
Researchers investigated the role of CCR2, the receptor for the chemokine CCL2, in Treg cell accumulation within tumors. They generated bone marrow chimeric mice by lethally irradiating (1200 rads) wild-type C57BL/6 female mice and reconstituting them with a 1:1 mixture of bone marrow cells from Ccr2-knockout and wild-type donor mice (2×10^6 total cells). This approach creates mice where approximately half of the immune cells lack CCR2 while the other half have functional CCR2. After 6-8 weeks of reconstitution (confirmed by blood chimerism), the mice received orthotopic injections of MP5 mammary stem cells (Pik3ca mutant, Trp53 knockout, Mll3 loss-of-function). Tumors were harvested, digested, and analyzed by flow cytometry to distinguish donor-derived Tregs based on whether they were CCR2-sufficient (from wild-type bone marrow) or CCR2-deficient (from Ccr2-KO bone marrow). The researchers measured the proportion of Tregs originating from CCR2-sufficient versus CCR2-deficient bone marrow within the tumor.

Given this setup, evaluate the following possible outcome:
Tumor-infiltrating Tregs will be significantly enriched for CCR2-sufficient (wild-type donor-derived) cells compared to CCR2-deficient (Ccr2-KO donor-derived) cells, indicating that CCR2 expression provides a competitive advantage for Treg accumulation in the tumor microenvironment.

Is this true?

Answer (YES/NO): YES